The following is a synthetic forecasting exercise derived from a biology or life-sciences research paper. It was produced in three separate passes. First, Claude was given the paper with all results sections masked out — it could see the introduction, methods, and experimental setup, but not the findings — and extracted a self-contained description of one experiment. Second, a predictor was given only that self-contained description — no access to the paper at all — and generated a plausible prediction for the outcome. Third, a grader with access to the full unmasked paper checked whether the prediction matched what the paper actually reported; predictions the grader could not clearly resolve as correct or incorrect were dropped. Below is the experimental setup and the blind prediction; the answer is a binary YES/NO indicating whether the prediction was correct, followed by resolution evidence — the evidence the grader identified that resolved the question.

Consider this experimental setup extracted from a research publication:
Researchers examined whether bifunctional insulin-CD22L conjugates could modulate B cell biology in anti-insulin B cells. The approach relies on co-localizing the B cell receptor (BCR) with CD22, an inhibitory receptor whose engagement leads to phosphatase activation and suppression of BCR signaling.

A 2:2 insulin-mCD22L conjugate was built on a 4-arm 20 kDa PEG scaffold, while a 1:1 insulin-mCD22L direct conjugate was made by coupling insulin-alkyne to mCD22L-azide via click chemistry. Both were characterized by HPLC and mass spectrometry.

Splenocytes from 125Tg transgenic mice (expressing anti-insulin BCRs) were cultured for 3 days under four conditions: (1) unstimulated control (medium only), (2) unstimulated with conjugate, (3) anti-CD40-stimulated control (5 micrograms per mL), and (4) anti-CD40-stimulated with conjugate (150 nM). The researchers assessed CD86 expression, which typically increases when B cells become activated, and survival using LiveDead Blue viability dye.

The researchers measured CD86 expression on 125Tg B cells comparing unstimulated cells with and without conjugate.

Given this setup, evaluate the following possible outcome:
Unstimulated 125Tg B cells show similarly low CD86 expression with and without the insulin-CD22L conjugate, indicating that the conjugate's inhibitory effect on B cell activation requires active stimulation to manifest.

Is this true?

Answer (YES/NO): YES